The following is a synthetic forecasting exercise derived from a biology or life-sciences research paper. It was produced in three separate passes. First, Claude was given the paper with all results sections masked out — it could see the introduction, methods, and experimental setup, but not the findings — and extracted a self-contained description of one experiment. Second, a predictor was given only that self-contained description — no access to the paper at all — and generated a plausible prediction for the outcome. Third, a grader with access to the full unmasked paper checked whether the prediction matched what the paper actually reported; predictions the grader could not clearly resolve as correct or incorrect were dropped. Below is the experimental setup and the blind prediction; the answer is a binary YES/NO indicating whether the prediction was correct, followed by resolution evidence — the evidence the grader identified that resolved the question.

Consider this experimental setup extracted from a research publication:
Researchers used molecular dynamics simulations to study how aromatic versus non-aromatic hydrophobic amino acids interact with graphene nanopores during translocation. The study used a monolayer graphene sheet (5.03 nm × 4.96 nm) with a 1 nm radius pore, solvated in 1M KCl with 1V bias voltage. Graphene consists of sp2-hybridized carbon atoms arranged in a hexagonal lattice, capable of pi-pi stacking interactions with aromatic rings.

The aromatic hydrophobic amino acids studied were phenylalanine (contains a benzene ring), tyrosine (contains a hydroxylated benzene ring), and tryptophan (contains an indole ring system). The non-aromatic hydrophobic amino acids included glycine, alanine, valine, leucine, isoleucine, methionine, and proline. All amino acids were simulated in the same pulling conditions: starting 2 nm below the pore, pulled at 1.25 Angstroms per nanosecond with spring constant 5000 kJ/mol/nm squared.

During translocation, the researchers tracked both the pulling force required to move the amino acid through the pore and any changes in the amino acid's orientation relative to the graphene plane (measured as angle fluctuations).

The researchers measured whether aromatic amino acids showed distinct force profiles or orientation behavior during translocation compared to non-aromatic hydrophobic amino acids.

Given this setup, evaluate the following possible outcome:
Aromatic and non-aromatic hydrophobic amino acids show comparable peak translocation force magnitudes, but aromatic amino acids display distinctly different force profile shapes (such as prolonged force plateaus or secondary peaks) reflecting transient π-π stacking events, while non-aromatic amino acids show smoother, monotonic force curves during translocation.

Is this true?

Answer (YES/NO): NO